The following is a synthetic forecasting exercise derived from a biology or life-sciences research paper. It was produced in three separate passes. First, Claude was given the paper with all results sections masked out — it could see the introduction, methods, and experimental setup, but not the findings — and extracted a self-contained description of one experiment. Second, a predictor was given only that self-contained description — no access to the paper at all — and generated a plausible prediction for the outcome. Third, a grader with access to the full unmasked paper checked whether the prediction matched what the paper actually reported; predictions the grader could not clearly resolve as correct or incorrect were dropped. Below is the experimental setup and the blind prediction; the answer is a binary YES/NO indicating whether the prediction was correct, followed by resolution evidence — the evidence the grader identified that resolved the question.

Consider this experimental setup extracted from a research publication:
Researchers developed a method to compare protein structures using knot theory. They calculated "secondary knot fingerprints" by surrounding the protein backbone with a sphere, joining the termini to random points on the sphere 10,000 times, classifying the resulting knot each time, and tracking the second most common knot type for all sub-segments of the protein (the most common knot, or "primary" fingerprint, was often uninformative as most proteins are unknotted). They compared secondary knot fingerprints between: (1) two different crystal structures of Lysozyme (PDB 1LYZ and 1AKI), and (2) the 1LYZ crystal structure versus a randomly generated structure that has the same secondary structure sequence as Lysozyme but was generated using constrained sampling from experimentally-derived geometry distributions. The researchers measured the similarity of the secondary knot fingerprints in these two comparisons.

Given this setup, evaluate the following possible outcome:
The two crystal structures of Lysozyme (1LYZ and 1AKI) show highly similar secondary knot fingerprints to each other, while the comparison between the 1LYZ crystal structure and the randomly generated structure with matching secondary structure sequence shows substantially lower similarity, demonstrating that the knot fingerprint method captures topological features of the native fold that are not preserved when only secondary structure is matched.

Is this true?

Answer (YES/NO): YES